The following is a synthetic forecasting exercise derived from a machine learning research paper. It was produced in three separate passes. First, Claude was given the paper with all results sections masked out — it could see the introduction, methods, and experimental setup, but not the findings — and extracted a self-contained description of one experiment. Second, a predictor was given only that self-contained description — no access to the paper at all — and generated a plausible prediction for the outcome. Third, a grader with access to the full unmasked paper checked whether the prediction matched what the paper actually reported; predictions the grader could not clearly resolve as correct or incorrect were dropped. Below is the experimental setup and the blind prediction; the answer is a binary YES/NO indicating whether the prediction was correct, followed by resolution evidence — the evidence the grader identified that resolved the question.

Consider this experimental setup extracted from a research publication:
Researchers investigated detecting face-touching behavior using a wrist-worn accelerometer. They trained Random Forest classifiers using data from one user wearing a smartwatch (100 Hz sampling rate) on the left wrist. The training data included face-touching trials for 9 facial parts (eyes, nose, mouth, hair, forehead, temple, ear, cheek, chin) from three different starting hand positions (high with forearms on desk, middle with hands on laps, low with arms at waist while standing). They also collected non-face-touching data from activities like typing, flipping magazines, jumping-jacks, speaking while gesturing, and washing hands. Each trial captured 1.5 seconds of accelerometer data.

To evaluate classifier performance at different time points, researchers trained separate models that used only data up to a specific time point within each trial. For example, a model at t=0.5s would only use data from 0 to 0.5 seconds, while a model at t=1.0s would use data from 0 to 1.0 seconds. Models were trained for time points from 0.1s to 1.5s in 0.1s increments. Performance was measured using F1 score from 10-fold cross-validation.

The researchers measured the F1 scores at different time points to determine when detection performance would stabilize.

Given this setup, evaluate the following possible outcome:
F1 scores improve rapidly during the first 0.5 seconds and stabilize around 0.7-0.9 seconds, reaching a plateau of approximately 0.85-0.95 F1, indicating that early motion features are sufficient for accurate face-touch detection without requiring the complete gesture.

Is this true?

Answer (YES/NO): NO